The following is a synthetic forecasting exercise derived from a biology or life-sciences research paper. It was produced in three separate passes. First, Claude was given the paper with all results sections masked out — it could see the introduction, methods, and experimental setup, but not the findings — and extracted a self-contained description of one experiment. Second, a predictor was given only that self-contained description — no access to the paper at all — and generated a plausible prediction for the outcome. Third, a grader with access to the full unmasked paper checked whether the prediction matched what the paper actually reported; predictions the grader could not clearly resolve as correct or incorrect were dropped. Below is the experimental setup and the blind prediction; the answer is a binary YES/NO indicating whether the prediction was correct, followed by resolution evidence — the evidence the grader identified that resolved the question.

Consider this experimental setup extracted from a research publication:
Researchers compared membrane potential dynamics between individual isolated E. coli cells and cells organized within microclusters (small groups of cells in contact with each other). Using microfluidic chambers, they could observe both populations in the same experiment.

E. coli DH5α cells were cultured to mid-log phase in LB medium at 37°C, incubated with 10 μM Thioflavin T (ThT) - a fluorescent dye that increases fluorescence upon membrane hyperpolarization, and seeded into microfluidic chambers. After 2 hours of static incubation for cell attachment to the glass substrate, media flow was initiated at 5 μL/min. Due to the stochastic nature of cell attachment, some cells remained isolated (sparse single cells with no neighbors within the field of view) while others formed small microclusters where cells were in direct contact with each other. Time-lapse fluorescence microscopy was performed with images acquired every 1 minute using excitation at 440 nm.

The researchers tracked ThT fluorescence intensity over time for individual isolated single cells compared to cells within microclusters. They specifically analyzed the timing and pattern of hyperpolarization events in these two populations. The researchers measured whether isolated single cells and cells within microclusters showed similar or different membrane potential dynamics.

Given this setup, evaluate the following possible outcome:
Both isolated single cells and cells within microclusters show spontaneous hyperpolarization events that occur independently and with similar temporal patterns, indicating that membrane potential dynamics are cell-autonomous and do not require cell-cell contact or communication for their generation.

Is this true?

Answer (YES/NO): NO